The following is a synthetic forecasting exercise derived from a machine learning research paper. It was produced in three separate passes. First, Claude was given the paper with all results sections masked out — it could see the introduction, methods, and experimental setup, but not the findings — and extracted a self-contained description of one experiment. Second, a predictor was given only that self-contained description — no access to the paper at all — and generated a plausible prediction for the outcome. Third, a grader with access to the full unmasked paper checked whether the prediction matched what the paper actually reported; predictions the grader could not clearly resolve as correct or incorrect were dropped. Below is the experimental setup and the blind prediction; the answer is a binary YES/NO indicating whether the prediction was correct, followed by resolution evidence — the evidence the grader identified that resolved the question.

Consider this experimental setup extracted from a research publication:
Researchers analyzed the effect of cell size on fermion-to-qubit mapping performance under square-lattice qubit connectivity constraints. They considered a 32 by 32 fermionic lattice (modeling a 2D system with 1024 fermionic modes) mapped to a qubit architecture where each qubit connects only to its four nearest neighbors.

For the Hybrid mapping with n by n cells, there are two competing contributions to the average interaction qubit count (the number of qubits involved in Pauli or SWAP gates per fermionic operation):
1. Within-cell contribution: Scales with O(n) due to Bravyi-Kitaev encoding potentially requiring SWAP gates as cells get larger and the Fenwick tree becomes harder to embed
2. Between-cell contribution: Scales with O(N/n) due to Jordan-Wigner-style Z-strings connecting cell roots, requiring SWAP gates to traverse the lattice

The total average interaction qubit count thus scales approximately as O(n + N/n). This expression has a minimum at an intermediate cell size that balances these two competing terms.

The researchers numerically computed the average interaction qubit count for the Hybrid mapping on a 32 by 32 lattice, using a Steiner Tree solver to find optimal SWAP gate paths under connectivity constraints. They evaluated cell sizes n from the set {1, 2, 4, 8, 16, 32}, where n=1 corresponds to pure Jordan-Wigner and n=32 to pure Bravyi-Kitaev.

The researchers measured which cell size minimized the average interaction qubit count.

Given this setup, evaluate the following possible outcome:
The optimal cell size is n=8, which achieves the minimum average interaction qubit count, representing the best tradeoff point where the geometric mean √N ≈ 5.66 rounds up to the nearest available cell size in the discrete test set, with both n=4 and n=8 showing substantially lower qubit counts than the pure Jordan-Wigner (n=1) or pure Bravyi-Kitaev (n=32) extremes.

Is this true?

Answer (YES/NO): NO